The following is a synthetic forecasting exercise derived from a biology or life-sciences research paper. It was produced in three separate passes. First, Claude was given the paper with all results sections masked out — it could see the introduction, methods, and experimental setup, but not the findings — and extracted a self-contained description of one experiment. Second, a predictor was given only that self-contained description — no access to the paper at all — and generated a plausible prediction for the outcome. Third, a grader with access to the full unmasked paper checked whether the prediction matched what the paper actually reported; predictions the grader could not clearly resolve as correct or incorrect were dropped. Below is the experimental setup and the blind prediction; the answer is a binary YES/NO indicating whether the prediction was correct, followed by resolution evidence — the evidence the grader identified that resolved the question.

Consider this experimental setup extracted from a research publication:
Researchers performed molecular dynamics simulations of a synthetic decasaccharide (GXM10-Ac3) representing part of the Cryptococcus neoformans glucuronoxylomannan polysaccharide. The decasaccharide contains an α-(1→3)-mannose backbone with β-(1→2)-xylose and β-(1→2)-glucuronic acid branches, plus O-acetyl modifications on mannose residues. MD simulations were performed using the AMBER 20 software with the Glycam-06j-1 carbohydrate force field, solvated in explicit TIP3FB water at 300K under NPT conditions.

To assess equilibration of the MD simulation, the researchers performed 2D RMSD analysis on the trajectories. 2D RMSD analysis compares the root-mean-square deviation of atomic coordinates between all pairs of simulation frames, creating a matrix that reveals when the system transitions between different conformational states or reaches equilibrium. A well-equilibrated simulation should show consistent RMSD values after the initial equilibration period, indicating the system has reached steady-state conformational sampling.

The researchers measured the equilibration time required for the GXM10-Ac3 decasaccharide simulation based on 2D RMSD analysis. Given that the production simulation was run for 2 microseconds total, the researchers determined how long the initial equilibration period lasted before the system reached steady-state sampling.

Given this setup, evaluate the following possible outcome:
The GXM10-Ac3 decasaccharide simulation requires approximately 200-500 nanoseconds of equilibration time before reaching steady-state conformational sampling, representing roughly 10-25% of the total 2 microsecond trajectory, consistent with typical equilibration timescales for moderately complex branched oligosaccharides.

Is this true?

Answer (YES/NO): NO